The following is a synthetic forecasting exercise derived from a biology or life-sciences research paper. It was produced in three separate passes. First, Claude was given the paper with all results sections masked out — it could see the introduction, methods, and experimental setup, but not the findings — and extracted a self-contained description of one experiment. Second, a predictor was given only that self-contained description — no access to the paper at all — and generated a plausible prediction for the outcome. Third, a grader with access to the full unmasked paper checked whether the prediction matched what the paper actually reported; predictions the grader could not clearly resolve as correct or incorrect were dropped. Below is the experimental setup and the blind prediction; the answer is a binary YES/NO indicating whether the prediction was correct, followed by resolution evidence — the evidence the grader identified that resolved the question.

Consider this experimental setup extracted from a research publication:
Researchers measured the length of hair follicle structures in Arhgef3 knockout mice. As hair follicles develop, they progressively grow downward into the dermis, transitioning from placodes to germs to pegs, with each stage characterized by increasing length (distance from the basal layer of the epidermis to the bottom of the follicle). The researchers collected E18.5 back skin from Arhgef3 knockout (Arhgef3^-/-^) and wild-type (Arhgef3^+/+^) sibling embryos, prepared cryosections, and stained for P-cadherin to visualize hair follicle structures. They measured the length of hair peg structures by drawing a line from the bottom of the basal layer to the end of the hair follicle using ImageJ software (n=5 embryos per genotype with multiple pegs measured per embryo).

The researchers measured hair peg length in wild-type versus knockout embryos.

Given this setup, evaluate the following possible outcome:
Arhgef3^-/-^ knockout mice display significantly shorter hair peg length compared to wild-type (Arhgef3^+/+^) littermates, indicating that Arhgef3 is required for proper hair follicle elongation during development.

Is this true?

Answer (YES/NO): NO